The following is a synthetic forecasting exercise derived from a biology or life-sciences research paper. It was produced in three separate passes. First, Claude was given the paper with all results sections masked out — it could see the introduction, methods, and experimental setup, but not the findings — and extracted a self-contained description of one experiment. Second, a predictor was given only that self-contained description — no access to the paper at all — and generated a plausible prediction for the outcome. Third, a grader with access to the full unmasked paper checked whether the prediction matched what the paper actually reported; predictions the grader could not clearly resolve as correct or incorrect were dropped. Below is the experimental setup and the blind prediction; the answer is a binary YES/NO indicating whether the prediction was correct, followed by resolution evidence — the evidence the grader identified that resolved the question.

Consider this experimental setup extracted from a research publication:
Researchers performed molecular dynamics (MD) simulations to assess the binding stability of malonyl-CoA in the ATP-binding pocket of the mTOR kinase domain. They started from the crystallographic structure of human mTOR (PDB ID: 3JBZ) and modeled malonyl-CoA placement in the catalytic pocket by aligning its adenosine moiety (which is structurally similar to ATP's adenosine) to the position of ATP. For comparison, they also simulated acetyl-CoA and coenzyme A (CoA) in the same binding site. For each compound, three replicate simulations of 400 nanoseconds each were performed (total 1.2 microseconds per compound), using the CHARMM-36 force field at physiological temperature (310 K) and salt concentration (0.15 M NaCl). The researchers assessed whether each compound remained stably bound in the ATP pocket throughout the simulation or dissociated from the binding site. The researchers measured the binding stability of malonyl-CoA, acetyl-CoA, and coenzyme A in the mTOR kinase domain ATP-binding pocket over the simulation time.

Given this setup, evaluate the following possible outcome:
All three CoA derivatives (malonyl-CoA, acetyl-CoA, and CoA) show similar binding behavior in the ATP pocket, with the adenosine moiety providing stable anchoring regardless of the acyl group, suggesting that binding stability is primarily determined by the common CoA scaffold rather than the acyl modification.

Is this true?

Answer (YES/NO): NO